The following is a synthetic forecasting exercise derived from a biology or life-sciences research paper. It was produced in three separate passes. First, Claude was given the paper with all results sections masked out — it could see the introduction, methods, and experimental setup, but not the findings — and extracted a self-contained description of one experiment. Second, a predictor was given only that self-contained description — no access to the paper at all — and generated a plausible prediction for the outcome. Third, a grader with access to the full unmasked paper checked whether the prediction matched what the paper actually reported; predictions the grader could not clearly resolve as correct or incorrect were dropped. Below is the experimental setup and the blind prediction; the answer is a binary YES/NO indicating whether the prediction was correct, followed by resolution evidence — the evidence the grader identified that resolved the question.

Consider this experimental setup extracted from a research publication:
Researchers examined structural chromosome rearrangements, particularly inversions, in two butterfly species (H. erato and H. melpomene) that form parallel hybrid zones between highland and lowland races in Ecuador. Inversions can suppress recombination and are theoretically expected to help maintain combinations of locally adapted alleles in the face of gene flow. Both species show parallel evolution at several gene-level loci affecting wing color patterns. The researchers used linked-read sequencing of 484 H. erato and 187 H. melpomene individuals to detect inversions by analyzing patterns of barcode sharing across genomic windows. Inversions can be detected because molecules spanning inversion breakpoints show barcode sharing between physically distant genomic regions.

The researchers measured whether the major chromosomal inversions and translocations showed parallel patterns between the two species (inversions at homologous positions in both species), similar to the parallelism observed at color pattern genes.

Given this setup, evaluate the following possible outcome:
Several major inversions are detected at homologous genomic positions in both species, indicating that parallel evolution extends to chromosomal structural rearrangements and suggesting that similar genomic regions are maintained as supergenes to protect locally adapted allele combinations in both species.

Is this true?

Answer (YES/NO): NO